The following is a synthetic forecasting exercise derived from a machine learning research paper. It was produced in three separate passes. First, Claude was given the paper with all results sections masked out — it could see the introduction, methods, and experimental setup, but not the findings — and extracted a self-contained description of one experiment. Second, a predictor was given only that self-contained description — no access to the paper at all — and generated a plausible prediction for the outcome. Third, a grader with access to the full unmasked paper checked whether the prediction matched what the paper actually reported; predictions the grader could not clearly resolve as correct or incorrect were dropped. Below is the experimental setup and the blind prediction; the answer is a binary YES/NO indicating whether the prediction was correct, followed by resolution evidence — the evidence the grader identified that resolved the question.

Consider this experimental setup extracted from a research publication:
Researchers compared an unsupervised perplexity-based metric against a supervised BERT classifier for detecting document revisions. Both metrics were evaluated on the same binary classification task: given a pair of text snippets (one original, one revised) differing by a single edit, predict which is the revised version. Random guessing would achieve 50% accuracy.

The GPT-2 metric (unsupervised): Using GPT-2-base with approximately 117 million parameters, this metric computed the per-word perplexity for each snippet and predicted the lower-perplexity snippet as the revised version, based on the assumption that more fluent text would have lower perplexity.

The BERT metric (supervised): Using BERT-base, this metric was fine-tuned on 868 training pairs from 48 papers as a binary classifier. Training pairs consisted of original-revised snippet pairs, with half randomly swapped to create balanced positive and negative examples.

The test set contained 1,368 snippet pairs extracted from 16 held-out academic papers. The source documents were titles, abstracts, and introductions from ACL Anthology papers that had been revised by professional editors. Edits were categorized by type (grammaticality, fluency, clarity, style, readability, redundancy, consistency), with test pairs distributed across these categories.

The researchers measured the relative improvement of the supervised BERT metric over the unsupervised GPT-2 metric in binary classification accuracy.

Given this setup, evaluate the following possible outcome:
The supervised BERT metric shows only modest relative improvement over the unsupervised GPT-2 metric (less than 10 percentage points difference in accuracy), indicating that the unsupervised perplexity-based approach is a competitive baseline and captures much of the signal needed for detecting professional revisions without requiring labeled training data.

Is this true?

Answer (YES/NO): NO